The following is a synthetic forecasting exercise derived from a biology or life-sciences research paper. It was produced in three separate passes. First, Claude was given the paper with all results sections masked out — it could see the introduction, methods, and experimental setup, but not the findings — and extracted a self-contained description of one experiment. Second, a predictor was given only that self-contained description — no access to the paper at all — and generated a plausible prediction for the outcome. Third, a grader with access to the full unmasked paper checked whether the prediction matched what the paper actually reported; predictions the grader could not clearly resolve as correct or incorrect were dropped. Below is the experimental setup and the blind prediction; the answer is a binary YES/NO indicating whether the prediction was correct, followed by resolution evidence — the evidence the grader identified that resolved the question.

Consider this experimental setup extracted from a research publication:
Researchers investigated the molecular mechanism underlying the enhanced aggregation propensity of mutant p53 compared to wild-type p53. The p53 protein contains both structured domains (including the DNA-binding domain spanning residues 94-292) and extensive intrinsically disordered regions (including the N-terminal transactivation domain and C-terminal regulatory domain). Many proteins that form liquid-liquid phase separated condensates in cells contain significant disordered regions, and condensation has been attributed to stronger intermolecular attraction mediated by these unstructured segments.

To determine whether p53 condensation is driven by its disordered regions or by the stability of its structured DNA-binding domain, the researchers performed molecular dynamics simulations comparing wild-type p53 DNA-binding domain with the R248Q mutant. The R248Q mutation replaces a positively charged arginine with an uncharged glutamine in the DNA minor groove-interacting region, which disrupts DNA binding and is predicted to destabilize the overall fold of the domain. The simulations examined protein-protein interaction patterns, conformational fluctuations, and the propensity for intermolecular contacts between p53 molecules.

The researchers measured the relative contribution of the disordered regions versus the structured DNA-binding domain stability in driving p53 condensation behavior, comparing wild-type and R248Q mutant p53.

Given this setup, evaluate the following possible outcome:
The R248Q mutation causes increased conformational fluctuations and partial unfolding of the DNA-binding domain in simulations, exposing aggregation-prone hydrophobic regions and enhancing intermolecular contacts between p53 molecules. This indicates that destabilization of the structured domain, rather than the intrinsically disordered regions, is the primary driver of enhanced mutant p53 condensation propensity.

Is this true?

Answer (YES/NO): YES